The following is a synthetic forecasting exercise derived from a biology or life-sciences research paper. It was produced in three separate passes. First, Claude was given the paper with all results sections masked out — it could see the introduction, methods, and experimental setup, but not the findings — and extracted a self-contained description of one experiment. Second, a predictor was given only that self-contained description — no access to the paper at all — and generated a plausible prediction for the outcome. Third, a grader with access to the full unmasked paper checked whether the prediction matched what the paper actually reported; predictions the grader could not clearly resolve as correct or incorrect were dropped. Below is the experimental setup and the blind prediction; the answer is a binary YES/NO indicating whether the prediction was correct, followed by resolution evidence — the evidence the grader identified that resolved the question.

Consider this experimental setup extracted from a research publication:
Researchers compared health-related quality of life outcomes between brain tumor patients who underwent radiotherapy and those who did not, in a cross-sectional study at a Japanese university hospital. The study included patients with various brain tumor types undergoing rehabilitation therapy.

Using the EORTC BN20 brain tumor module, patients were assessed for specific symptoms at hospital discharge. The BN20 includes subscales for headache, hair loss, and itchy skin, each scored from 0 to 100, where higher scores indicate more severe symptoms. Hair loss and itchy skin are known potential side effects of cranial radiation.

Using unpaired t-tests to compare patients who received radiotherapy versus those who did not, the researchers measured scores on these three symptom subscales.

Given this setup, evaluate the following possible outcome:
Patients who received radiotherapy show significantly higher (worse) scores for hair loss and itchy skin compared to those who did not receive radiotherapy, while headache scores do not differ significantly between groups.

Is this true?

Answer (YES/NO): NO